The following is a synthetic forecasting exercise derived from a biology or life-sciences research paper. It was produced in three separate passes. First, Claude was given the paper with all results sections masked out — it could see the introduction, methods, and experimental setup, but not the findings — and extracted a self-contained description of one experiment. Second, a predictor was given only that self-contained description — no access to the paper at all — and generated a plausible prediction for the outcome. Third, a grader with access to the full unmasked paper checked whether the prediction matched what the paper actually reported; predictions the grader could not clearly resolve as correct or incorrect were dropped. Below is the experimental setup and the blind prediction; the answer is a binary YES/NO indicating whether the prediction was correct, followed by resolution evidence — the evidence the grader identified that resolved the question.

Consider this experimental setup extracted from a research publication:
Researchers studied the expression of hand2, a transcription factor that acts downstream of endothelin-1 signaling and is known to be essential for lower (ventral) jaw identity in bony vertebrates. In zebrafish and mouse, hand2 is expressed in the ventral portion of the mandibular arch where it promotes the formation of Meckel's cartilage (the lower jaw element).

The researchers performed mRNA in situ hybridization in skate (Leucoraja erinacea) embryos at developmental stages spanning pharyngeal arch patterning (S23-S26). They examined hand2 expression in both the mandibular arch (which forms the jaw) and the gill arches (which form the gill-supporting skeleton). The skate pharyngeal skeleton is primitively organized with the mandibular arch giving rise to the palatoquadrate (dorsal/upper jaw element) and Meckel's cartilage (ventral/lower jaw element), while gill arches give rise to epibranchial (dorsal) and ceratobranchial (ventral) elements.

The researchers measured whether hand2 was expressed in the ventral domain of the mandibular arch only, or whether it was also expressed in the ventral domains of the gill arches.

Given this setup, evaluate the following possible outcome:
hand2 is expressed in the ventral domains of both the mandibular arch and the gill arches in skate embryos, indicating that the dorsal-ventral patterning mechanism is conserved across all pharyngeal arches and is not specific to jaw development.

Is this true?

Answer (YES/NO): YES